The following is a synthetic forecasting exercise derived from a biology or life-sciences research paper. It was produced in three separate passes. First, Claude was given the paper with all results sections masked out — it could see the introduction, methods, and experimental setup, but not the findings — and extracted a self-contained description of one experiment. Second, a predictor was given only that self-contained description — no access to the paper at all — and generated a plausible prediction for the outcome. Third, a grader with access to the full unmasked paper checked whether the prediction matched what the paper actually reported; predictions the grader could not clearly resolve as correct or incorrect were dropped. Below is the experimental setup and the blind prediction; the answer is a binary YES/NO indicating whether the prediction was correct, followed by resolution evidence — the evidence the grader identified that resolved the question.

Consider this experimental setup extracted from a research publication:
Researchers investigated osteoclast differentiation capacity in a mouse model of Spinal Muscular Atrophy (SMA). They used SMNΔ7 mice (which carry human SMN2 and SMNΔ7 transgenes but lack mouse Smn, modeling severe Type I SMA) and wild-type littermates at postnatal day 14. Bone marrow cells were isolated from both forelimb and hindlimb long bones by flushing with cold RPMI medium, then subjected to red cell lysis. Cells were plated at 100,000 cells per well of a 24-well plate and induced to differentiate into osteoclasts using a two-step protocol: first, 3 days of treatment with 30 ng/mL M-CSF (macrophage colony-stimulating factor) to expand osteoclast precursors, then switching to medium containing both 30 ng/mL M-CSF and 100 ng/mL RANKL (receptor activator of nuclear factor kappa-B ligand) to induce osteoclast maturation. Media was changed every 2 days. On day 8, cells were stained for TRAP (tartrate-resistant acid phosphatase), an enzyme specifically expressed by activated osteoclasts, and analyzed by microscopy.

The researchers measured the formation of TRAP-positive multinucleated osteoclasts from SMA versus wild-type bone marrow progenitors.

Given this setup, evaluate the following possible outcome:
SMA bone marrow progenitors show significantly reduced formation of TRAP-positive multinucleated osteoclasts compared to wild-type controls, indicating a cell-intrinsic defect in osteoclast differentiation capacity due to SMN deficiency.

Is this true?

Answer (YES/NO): NO